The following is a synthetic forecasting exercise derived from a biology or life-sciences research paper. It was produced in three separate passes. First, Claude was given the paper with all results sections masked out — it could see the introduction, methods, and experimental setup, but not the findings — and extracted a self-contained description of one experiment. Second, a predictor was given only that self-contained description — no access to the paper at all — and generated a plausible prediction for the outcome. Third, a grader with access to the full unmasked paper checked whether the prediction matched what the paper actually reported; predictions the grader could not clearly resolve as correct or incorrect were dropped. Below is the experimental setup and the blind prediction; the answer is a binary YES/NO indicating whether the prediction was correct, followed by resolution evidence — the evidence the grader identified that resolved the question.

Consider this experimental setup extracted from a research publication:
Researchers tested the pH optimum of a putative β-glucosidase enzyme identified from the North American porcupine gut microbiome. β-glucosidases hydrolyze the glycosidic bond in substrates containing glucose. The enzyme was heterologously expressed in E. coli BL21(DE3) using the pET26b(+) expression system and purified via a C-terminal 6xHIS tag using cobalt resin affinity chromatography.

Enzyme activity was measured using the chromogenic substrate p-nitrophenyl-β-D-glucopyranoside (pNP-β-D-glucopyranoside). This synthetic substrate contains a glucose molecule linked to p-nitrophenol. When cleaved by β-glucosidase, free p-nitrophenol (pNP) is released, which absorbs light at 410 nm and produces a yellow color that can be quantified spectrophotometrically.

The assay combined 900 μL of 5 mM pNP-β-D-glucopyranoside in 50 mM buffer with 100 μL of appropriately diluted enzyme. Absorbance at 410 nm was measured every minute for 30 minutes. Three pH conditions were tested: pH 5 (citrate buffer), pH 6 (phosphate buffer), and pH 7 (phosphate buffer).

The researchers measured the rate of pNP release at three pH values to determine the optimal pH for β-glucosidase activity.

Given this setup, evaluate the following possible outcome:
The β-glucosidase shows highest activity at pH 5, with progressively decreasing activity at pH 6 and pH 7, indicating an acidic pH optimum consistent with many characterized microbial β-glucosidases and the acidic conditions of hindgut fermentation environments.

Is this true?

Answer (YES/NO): NO